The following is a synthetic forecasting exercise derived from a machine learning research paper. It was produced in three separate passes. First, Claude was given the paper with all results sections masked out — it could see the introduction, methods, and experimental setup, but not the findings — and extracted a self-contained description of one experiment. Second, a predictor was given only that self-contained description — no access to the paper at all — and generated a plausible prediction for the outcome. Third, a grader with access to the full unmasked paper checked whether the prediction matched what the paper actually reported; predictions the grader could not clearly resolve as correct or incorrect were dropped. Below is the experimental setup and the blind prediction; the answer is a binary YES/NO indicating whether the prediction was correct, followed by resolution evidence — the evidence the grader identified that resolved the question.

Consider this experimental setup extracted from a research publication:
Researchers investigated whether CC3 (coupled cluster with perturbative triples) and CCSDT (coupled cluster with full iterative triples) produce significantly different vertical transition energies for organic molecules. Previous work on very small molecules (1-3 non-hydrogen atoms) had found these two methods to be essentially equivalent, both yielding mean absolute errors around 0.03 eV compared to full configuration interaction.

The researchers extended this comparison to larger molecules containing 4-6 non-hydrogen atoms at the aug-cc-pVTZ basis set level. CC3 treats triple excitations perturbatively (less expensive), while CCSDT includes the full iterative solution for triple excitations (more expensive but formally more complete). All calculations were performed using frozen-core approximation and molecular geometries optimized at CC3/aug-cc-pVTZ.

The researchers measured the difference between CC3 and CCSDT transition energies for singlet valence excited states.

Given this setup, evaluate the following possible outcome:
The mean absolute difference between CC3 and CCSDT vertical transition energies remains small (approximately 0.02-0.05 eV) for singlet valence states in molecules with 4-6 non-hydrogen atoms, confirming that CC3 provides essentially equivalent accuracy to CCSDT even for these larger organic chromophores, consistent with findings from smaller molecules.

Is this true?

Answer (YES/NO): NO